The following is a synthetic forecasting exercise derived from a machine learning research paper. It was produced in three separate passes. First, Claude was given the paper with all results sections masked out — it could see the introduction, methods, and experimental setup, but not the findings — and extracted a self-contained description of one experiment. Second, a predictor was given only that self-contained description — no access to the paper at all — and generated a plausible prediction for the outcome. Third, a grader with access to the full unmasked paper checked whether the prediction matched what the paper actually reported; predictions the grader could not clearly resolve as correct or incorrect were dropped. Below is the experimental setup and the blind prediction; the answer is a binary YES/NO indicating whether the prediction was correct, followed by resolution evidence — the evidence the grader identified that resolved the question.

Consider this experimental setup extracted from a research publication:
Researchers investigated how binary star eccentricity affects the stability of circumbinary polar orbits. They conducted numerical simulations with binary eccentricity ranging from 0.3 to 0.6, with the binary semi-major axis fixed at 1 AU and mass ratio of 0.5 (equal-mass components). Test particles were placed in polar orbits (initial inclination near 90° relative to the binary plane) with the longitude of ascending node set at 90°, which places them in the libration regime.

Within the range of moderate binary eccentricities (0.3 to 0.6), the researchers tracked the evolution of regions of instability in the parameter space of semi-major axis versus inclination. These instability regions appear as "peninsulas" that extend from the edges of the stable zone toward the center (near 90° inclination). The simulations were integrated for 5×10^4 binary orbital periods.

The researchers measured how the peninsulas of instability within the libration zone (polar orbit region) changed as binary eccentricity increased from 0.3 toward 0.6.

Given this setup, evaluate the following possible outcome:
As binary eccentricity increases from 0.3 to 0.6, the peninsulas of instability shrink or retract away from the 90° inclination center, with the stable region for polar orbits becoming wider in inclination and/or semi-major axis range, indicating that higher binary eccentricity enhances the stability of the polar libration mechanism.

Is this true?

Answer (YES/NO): NO